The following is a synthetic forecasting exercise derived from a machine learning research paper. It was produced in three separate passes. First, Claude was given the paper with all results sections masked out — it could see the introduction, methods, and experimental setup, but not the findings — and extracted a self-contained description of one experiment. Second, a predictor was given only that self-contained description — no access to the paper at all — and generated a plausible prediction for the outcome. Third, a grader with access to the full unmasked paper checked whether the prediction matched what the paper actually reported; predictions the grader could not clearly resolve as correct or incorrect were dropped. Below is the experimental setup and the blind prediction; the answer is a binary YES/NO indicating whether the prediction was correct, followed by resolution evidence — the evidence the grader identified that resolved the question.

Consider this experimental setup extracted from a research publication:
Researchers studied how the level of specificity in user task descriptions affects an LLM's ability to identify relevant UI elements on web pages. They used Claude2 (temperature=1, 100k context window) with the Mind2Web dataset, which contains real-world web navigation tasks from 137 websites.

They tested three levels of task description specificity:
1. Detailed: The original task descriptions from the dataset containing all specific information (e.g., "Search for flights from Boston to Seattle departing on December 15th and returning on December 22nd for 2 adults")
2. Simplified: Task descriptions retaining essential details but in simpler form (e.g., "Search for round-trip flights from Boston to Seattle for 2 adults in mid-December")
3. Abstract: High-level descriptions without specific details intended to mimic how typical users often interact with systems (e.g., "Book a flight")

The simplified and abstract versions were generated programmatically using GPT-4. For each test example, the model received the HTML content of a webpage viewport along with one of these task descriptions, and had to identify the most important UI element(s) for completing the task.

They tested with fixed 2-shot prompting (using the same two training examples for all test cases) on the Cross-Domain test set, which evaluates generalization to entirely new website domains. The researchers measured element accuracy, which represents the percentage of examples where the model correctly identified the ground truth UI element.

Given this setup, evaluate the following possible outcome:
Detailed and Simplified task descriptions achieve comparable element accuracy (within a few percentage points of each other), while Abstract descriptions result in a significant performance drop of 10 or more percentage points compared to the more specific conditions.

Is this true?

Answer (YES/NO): NO